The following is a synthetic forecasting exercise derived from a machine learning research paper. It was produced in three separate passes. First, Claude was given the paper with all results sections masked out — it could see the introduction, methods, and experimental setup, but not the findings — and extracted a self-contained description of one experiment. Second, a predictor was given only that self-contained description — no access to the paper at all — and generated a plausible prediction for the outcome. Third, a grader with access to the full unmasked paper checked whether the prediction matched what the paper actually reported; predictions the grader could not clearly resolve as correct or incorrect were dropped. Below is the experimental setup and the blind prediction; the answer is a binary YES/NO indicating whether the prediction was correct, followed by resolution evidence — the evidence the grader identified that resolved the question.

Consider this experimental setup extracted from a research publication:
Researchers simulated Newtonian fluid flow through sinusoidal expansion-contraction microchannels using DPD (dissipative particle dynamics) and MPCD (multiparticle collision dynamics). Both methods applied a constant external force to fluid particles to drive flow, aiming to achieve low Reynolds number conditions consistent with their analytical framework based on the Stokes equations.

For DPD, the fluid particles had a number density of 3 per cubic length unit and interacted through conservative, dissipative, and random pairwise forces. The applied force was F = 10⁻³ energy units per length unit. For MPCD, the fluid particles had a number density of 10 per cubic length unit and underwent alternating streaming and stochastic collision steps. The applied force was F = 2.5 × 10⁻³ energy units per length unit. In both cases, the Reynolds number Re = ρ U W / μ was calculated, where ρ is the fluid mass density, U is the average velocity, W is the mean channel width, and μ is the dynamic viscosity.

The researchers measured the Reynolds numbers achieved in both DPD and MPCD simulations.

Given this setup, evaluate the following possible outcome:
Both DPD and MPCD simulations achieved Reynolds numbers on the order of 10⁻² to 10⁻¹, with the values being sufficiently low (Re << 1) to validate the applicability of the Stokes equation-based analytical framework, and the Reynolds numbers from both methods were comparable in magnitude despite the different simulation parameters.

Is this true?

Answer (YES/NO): NO